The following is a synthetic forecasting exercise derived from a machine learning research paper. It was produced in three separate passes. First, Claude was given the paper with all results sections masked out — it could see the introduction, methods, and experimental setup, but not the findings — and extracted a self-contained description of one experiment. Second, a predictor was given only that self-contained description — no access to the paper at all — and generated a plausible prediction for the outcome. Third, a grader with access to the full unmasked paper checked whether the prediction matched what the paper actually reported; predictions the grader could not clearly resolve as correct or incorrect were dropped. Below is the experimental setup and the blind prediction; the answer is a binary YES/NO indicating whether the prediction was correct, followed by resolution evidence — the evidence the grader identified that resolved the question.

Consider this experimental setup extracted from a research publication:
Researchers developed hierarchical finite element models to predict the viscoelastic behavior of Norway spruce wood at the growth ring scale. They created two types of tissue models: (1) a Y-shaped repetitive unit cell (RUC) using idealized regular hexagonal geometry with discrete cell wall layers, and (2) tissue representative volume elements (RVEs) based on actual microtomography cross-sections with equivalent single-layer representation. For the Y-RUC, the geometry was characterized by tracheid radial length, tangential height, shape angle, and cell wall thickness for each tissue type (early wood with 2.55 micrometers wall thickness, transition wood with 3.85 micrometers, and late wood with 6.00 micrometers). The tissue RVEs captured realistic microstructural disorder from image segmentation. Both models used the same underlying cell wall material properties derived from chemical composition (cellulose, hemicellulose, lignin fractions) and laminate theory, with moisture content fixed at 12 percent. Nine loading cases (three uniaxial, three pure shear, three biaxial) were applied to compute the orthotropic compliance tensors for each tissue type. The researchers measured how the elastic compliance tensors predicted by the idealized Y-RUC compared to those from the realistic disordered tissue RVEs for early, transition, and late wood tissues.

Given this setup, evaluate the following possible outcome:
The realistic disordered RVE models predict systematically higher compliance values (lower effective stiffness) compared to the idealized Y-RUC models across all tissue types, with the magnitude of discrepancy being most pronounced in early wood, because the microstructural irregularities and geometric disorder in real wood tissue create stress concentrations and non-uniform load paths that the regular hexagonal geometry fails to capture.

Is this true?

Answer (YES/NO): NO